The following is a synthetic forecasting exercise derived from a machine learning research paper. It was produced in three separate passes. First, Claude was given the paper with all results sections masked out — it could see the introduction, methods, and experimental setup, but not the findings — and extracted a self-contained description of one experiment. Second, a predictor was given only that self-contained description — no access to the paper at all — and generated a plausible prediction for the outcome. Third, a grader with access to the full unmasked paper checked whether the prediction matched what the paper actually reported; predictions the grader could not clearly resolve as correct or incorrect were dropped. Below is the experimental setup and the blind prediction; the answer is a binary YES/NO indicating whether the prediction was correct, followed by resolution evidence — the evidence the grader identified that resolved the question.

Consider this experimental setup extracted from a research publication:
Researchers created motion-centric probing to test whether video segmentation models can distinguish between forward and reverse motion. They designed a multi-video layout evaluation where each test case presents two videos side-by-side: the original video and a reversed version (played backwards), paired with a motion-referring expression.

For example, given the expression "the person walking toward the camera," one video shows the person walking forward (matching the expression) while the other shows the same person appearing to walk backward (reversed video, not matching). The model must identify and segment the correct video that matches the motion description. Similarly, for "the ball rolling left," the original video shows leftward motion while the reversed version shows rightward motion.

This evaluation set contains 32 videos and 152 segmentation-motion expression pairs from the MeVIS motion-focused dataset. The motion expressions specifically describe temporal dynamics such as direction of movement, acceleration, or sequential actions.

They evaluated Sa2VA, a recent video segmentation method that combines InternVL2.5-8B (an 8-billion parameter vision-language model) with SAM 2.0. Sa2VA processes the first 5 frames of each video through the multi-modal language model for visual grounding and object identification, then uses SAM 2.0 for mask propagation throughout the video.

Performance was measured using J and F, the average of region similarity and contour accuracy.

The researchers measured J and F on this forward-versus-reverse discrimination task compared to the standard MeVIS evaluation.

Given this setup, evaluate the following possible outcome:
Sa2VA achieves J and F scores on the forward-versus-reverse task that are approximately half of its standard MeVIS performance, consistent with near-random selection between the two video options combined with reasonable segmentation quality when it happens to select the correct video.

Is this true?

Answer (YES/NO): NO